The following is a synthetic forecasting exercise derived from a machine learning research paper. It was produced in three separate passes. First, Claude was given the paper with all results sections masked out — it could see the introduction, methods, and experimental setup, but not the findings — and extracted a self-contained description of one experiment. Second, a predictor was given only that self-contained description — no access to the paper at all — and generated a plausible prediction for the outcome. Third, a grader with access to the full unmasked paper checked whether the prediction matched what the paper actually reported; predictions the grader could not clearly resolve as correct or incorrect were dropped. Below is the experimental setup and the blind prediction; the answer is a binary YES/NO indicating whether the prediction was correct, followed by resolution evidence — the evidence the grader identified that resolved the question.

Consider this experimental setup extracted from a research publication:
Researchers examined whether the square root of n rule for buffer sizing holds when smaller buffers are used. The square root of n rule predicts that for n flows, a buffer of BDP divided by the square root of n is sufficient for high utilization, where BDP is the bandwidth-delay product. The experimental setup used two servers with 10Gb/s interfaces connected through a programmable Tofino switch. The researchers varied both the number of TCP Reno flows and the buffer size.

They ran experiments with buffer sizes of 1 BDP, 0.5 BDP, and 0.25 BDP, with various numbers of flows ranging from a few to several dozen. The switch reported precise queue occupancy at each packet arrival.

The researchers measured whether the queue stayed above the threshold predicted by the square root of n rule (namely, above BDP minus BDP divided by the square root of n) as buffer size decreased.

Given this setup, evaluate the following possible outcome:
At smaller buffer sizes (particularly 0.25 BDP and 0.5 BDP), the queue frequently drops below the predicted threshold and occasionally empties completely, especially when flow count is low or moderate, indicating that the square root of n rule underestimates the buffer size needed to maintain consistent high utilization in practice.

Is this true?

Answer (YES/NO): NO